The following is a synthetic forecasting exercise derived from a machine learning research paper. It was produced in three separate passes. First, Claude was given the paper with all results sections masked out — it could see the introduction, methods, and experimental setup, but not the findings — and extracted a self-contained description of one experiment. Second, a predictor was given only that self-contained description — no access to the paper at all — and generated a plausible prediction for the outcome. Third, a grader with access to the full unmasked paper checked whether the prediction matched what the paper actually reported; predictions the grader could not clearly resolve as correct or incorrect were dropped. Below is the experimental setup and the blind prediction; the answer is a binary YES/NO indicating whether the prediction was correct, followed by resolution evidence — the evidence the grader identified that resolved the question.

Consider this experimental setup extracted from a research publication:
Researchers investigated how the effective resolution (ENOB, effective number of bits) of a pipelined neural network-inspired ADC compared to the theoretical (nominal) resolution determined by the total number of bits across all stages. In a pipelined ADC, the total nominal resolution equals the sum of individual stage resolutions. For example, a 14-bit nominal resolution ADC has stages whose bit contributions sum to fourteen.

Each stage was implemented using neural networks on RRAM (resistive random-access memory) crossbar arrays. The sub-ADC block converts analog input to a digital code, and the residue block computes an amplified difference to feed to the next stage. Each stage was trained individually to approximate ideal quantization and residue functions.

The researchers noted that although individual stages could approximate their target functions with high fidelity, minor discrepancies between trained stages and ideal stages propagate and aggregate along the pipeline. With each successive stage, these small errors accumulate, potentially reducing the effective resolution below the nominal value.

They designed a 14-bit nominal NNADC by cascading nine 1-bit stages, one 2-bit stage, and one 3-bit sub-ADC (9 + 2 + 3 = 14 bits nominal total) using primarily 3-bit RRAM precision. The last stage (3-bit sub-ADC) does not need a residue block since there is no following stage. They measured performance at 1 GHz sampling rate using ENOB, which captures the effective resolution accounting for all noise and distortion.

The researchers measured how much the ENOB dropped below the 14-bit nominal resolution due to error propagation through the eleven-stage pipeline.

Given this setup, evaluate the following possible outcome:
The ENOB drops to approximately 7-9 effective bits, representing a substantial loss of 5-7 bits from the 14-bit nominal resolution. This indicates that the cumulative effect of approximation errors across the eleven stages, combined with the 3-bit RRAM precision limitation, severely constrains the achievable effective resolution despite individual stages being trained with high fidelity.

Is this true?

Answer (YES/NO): NO